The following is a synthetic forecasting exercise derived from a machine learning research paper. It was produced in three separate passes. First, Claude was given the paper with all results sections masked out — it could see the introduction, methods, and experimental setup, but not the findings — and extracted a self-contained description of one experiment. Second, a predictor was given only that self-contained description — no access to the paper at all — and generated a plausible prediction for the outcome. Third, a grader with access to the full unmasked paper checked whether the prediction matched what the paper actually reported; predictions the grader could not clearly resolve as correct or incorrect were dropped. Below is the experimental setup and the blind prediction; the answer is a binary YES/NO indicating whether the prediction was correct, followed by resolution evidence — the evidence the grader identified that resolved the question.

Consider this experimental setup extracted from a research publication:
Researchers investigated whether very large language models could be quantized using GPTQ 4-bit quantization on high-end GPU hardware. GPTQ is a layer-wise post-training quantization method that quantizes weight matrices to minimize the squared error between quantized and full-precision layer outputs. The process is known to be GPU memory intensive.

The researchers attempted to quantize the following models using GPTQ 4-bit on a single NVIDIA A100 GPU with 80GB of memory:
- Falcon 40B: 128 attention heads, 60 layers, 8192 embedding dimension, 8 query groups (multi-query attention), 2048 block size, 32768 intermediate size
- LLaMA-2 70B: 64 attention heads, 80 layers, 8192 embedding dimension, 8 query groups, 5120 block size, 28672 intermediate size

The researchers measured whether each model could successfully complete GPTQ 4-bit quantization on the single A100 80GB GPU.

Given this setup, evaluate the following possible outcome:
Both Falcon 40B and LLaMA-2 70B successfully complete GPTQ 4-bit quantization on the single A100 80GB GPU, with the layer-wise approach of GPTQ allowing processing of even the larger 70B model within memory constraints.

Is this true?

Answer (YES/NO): NO